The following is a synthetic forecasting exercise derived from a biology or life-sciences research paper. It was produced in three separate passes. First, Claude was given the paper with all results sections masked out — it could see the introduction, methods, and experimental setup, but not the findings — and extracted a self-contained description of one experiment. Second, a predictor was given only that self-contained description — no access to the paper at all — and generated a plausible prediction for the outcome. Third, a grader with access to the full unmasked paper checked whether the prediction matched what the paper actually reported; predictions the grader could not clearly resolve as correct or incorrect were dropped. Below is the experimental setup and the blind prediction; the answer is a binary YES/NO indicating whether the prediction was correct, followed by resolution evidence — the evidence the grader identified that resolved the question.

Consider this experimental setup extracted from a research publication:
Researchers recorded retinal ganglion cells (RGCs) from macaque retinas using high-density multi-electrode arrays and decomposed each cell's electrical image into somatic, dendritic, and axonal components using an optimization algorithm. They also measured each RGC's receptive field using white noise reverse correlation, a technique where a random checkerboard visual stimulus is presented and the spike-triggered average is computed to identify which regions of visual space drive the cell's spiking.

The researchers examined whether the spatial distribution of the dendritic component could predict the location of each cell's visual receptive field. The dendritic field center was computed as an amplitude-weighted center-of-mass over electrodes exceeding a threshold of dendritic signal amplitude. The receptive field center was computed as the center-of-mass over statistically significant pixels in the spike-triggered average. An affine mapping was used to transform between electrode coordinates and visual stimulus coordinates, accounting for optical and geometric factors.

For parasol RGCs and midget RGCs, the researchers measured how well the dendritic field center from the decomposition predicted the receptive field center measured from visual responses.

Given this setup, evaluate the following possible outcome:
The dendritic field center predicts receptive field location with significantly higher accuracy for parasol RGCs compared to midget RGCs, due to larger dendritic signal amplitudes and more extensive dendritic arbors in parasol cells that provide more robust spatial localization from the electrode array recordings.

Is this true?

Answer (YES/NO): NO